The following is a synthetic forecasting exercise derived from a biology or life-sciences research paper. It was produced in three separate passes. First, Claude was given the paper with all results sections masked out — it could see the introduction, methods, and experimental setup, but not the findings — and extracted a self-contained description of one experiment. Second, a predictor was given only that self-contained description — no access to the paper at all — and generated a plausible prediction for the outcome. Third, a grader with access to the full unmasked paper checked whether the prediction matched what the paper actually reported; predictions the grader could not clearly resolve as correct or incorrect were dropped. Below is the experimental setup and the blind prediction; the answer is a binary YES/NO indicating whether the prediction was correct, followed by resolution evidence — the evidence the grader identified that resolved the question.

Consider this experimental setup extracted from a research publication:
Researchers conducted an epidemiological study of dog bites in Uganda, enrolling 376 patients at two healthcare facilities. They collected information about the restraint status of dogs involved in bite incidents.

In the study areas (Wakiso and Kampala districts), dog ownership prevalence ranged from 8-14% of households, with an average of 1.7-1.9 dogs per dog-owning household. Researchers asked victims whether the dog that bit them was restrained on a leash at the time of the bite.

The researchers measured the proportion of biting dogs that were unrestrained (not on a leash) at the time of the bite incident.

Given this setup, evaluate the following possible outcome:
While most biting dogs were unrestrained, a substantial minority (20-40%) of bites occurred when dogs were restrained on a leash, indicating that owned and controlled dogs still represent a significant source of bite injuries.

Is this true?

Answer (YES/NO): NO